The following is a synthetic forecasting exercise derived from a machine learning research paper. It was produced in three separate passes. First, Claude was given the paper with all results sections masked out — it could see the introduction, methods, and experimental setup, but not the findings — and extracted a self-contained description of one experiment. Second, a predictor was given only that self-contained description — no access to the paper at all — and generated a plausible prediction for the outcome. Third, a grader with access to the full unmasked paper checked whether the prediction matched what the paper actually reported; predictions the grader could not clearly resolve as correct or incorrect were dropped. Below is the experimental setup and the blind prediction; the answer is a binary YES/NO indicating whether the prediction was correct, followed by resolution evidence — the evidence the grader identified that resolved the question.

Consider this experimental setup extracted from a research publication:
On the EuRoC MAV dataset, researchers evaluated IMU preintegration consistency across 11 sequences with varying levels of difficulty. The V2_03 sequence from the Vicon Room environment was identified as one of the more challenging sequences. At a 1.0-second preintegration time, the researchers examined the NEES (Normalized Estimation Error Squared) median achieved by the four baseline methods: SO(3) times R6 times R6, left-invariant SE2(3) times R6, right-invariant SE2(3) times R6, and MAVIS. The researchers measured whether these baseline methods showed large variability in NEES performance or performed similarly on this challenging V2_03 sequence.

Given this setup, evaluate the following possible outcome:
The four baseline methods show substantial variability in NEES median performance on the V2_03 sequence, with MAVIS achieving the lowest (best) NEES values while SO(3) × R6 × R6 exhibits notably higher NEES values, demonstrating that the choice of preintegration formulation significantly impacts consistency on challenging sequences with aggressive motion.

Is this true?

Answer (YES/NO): NO